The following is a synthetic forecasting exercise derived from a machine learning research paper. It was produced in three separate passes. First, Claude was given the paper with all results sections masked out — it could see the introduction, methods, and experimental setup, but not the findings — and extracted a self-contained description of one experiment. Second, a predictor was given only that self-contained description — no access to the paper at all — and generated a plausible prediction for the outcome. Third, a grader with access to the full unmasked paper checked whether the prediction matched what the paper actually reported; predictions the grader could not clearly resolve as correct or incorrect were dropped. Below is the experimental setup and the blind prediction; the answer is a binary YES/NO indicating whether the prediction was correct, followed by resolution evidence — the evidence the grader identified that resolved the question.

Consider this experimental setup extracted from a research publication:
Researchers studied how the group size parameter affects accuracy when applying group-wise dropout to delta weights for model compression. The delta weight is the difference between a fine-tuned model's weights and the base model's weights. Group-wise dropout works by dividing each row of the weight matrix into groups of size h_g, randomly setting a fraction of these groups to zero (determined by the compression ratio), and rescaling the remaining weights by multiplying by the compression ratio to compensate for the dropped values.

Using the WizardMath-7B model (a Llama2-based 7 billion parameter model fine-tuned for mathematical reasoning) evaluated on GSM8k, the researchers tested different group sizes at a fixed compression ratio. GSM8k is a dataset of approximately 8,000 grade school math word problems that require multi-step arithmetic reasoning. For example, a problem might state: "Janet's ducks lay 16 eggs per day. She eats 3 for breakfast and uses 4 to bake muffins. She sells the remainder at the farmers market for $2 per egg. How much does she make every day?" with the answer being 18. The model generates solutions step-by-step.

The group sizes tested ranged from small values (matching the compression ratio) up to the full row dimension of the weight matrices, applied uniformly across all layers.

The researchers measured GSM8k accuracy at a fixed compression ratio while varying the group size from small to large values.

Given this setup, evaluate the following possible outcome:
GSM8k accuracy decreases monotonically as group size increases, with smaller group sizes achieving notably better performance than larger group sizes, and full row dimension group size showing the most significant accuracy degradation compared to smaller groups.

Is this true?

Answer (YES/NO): NO